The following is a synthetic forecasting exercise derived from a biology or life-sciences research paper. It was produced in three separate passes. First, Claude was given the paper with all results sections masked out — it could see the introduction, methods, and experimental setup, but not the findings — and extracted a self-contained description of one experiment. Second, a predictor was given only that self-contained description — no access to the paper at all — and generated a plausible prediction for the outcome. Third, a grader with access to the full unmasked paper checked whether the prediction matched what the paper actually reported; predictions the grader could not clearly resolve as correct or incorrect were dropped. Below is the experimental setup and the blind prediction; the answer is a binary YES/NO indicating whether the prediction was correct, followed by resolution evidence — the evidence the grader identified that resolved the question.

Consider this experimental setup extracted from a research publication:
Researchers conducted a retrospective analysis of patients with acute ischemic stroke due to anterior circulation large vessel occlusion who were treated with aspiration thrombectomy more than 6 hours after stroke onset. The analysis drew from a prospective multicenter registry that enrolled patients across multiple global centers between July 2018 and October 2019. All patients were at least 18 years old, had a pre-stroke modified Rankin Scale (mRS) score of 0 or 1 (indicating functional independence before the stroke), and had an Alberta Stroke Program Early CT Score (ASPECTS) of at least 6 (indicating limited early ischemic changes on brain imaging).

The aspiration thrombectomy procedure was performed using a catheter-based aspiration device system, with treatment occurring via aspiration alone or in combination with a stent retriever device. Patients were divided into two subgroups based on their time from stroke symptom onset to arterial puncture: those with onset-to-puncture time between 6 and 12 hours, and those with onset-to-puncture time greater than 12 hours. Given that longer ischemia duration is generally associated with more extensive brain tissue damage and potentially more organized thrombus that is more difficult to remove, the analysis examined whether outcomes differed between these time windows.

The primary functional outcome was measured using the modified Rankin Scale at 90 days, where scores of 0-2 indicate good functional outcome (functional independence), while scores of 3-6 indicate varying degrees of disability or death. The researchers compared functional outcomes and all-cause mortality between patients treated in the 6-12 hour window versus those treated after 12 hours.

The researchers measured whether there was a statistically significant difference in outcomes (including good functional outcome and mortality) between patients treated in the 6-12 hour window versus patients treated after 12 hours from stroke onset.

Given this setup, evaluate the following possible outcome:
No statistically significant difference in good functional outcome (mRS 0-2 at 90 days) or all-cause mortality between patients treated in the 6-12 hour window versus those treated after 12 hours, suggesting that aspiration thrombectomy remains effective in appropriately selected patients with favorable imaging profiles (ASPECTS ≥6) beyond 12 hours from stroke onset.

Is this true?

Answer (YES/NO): YES